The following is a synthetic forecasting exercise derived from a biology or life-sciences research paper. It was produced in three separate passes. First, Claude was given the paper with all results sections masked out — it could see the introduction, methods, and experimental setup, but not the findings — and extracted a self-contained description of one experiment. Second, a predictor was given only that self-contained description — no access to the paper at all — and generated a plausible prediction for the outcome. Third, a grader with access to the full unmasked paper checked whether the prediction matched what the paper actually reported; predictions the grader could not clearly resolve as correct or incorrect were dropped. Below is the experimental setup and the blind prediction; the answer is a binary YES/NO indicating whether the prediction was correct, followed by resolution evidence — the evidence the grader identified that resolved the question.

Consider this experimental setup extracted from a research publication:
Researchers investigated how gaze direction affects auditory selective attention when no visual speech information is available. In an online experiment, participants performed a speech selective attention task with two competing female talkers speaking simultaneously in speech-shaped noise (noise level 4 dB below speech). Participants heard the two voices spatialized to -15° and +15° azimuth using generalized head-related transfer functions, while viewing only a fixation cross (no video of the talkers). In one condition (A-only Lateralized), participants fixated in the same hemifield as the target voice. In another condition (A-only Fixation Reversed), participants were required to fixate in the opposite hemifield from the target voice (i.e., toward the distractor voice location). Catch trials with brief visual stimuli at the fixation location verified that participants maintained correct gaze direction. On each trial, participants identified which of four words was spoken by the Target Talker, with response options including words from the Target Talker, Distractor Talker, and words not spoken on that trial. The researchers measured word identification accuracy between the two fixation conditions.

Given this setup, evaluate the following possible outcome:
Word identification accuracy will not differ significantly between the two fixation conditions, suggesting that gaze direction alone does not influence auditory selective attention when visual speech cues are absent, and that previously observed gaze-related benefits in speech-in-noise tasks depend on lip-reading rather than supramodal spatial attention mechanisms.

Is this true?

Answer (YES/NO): NO